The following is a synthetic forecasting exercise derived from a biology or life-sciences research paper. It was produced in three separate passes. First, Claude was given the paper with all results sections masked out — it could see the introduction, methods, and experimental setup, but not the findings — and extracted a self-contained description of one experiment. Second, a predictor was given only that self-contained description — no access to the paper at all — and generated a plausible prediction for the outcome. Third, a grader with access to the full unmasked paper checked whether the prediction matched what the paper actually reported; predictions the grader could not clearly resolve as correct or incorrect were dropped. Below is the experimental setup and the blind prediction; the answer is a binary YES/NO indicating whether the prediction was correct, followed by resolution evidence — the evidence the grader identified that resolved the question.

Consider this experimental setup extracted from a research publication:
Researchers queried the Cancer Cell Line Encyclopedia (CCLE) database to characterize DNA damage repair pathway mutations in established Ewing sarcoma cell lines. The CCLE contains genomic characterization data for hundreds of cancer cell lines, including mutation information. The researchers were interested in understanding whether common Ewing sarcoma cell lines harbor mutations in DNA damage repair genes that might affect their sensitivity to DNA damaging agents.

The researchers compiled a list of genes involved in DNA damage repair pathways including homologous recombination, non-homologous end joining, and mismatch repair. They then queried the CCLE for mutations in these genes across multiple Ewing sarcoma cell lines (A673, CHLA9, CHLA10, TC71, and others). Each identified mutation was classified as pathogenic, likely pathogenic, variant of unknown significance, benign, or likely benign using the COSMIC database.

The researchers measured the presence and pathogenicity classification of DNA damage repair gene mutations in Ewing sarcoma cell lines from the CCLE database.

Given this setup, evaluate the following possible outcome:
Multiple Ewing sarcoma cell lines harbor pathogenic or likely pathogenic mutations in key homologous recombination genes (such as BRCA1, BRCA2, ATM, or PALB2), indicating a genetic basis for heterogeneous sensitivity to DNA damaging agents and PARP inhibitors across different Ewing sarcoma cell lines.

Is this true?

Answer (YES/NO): NO